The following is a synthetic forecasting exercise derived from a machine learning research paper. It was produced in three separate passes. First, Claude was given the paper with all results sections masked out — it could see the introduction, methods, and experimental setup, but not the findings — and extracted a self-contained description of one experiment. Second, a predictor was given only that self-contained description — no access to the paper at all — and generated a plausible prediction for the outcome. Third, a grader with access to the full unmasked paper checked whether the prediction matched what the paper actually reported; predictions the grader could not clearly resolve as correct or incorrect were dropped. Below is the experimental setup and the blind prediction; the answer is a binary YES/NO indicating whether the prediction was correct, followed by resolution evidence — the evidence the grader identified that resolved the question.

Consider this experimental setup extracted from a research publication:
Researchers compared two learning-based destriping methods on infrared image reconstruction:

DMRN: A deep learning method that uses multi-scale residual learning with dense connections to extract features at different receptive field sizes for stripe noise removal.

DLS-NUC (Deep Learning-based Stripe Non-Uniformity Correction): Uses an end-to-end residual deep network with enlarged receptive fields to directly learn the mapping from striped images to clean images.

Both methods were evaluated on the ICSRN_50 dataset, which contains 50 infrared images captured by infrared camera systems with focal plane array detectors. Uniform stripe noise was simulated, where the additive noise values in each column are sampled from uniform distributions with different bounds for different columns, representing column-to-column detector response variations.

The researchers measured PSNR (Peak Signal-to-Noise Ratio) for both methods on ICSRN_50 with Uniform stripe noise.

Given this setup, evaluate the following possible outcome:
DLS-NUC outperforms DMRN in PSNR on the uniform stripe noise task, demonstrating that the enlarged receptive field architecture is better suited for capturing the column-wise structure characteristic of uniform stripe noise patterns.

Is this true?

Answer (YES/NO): YES